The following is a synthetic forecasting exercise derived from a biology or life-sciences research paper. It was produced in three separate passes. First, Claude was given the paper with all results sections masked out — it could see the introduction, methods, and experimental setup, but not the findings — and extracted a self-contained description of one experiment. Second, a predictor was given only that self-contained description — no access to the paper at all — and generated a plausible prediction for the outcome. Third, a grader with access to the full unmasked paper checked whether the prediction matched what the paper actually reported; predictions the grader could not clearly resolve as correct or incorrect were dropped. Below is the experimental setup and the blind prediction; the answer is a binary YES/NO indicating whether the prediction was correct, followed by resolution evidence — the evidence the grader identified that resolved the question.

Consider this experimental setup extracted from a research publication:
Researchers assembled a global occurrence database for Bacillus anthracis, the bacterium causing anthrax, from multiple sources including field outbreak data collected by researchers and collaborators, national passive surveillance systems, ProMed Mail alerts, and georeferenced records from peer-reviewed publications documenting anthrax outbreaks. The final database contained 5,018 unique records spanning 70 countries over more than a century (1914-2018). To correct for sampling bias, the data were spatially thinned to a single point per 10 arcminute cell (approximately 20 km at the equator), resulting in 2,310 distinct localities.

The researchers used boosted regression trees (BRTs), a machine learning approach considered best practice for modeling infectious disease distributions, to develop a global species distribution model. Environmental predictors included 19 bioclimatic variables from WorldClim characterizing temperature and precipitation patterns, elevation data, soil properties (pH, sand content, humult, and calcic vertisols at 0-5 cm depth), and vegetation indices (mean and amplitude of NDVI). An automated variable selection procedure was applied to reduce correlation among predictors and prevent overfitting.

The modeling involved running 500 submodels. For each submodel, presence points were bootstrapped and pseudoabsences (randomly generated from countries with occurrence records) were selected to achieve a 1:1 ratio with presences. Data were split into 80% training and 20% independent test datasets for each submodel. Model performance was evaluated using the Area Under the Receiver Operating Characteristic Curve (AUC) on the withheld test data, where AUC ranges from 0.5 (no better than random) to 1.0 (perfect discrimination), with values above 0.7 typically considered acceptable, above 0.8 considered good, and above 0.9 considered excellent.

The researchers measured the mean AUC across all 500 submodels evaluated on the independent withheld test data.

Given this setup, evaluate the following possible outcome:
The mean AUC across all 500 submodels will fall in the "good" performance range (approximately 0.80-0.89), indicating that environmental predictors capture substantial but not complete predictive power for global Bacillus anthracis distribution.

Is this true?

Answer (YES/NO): NO